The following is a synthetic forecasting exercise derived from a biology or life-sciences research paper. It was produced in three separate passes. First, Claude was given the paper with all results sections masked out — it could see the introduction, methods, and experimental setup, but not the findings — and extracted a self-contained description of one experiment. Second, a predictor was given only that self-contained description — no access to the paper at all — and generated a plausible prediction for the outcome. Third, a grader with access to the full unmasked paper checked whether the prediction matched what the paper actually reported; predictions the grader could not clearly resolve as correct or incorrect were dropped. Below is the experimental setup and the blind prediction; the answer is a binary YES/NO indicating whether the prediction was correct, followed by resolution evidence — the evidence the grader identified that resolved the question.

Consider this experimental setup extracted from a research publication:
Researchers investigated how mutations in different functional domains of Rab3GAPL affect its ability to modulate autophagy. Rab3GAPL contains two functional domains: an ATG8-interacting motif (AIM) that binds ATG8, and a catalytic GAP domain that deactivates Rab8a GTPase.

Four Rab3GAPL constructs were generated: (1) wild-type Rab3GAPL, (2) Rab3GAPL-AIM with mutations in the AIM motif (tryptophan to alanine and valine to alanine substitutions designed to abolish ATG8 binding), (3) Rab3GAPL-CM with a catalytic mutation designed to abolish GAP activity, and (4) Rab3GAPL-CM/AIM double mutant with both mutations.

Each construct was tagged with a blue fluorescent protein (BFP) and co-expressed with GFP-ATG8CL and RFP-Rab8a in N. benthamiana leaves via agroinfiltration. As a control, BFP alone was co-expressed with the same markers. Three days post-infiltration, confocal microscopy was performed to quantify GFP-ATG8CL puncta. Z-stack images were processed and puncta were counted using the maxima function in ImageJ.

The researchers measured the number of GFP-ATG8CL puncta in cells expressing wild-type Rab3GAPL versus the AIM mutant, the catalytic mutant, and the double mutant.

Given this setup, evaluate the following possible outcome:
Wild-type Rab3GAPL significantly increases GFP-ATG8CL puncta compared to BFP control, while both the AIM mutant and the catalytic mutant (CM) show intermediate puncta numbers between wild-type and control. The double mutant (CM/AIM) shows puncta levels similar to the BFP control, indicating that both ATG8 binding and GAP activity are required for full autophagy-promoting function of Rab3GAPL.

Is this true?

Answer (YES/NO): NO